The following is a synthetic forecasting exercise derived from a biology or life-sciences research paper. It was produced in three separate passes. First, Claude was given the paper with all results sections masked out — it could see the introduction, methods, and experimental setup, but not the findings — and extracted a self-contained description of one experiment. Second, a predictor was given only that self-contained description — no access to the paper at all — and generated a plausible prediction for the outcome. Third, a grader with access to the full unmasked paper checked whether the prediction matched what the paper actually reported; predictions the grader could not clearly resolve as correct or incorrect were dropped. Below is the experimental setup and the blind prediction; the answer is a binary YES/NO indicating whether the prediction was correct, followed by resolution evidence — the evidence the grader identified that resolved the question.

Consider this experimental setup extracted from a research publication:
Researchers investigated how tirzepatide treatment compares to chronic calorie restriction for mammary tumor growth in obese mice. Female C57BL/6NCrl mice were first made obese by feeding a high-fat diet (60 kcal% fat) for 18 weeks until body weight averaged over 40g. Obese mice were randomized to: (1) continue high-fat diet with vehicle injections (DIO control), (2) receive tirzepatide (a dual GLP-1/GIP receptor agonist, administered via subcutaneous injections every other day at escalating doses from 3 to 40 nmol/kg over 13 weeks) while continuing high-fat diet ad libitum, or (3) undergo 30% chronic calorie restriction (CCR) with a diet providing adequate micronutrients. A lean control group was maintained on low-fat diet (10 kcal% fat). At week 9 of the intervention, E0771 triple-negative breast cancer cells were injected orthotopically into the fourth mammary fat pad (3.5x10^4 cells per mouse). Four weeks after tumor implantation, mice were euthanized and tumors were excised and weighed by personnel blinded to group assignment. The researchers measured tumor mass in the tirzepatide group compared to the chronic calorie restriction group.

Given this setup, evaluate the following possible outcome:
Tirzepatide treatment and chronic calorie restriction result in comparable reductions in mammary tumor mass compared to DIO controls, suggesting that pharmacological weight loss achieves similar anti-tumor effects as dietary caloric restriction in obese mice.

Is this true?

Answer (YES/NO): NO